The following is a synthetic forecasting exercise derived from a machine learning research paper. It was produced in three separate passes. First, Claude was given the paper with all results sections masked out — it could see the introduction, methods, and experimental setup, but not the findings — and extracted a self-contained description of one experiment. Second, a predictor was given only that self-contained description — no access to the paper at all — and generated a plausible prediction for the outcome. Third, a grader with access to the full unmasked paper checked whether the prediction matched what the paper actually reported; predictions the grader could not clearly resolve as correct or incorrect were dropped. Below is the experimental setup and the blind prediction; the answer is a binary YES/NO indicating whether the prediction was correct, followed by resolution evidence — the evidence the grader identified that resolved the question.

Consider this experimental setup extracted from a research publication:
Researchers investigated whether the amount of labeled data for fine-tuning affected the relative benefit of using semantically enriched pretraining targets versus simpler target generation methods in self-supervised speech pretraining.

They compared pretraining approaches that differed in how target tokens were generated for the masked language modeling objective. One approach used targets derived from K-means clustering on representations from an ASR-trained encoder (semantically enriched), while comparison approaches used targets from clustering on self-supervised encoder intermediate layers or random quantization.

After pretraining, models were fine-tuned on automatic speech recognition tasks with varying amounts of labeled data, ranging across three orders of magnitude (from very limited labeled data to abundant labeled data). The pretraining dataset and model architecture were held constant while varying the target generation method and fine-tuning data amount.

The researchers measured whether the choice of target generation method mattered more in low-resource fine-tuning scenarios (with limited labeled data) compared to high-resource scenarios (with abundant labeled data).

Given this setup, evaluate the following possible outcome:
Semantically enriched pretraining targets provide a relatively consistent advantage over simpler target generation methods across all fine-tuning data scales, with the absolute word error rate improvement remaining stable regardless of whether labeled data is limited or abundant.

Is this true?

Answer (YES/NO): NO